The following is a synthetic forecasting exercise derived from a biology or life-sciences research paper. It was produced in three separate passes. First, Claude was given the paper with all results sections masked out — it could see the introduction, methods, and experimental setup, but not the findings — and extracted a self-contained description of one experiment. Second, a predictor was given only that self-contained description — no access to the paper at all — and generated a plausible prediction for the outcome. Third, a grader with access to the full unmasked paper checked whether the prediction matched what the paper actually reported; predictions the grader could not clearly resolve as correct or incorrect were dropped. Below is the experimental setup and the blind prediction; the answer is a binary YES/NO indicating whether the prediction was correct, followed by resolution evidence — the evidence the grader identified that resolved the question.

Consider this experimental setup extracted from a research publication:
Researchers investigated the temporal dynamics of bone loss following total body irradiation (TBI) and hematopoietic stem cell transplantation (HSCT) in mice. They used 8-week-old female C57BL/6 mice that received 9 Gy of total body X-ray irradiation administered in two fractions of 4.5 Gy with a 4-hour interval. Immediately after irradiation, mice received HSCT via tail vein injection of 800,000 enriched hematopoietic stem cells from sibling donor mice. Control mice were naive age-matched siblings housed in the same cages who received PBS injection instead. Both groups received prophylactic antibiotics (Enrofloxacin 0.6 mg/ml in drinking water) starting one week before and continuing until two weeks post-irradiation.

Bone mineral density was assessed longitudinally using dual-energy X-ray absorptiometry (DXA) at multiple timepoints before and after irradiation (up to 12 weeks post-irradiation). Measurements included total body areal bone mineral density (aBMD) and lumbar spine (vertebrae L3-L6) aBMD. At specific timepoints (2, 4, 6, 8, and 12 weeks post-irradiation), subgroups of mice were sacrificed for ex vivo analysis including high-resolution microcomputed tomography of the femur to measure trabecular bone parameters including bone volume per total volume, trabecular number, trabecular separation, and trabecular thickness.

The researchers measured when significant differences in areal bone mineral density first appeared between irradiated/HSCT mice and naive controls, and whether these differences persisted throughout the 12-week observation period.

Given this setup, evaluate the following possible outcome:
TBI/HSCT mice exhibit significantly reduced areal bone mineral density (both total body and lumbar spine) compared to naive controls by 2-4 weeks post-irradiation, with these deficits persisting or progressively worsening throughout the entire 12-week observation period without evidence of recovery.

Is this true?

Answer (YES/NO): YES